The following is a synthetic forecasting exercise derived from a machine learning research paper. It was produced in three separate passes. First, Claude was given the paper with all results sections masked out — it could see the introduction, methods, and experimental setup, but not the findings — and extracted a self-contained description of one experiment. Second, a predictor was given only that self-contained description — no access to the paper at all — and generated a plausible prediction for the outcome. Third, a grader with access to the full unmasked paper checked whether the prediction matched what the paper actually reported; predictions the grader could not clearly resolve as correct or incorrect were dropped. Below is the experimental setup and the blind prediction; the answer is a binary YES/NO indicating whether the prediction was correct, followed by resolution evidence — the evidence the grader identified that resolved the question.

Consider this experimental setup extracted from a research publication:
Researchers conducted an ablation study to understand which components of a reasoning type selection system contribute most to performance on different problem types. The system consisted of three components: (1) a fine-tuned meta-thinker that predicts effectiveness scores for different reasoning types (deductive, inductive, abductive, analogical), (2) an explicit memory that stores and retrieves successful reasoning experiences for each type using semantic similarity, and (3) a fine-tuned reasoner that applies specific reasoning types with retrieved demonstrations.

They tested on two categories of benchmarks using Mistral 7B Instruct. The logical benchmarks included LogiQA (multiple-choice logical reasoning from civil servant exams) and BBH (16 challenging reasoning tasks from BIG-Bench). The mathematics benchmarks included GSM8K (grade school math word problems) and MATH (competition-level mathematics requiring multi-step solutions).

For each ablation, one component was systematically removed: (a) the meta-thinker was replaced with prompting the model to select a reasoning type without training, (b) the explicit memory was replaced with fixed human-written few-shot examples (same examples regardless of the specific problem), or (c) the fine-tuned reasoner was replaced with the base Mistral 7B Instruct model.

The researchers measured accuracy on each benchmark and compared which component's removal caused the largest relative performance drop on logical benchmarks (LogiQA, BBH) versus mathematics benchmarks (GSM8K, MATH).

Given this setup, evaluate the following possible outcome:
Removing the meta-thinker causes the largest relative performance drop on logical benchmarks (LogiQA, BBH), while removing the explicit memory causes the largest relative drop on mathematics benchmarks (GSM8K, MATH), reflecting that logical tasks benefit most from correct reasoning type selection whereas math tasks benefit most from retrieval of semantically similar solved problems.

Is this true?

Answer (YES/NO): NO